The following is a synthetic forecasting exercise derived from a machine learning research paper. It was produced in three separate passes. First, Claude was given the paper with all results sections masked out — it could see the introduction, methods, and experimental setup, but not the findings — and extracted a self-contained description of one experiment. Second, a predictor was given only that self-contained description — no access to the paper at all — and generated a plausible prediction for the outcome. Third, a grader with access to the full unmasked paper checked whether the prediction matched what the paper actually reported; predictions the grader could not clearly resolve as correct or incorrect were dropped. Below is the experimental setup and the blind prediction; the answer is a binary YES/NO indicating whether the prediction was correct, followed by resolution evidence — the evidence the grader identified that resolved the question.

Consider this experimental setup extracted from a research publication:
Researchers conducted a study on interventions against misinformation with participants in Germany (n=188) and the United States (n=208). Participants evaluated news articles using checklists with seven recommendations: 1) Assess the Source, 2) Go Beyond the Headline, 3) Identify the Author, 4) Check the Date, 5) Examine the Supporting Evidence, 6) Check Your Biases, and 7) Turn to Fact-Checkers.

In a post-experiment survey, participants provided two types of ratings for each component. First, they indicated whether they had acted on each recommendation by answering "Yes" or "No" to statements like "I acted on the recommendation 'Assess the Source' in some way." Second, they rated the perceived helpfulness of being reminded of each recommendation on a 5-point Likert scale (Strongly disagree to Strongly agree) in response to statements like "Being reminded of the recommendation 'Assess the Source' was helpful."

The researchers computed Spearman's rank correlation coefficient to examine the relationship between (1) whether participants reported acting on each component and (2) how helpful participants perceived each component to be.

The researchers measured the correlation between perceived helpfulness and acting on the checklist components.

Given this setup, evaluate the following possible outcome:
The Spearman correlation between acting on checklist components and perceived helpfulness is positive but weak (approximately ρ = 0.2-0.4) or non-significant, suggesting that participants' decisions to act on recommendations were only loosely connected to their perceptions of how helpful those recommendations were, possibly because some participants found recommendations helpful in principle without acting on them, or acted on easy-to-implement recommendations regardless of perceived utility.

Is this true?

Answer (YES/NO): YES